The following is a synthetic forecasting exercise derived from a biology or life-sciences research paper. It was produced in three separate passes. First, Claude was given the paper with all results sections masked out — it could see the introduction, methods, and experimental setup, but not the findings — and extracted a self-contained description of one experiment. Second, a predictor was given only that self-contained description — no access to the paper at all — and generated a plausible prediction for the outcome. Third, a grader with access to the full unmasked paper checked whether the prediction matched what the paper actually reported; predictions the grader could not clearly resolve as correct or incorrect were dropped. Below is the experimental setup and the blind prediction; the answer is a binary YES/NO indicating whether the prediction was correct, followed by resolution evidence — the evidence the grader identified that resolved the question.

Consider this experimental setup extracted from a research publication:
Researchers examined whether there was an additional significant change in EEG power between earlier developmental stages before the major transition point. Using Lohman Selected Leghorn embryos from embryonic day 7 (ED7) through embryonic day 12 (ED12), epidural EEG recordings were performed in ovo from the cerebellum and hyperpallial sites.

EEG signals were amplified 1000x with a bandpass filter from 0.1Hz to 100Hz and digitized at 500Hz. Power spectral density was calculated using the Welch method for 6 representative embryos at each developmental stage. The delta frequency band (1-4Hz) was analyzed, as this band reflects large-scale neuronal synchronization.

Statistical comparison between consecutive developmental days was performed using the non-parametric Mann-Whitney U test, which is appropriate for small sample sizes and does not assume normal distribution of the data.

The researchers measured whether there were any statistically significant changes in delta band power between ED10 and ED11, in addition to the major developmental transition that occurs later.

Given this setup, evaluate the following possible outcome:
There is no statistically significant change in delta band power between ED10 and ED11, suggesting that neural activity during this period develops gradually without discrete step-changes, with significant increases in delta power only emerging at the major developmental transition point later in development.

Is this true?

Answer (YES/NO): NO